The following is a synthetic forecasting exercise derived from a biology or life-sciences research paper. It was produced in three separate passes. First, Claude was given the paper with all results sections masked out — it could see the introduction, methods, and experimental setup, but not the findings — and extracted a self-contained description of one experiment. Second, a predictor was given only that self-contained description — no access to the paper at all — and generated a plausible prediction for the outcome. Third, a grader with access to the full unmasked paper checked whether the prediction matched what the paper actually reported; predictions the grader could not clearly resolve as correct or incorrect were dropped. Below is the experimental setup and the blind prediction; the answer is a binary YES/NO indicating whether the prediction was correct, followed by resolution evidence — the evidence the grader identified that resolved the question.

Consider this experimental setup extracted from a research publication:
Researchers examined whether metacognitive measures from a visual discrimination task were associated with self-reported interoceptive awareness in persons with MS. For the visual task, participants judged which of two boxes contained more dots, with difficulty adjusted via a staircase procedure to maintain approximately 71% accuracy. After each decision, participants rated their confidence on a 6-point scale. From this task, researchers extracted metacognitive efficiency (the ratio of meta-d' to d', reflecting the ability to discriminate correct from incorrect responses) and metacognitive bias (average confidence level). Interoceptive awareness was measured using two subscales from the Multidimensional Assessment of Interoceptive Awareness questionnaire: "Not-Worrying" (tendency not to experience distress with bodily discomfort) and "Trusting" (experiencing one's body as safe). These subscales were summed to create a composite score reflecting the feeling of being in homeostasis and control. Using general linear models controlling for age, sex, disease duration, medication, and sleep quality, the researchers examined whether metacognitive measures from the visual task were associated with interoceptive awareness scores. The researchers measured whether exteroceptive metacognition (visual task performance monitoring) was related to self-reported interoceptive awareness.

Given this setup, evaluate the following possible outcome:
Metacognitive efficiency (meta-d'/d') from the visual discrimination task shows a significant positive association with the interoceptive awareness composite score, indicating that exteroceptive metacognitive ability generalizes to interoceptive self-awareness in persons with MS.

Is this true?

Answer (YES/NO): NO